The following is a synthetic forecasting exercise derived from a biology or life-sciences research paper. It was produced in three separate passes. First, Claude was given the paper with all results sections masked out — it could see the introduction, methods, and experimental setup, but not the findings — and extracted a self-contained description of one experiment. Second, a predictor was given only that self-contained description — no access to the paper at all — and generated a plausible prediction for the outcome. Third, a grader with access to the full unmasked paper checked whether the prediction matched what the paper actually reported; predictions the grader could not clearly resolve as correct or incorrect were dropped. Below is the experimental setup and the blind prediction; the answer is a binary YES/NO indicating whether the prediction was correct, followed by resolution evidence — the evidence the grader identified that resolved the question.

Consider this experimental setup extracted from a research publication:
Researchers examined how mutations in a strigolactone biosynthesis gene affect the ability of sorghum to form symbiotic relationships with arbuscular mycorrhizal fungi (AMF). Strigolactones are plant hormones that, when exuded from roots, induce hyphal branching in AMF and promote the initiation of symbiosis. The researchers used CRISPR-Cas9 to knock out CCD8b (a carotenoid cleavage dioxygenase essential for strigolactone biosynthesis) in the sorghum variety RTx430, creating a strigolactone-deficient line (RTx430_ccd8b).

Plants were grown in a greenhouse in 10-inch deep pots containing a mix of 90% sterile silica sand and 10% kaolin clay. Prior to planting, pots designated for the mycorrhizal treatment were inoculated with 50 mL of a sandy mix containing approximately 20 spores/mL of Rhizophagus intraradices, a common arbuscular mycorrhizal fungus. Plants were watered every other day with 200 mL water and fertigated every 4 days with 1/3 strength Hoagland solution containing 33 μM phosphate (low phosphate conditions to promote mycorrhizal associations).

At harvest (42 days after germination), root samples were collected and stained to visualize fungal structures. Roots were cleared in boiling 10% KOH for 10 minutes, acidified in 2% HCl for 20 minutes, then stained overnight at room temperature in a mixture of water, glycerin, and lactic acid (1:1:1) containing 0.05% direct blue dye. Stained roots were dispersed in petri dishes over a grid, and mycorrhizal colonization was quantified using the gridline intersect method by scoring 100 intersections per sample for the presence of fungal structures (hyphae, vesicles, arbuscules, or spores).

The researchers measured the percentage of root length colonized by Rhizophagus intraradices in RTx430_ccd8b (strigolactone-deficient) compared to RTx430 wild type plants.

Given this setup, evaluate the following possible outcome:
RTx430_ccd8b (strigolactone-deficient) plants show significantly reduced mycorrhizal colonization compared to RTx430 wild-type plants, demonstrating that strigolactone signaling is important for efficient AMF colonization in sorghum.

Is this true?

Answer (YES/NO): YES